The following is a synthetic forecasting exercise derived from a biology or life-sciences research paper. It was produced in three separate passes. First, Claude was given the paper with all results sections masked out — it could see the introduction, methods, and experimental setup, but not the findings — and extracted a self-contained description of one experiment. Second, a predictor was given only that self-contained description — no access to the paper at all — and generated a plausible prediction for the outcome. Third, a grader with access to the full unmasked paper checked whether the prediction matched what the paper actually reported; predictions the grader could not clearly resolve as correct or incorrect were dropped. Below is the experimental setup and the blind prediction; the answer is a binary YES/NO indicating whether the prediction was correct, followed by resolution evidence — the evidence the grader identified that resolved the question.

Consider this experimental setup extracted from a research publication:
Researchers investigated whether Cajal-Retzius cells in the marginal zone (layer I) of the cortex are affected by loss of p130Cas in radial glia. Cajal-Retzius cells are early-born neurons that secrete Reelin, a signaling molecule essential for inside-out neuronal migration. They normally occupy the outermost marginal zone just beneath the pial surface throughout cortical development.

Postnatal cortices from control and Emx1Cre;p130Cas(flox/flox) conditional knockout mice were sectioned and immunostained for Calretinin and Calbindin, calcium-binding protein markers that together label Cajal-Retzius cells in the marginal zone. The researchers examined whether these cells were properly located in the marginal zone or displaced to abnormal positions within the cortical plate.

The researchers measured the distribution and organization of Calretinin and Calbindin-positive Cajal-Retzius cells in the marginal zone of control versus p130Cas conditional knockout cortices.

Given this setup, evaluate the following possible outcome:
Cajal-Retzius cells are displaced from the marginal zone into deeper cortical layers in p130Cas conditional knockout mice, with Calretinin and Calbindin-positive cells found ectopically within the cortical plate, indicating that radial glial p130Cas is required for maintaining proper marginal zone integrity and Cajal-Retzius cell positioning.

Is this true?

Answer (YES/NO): NO